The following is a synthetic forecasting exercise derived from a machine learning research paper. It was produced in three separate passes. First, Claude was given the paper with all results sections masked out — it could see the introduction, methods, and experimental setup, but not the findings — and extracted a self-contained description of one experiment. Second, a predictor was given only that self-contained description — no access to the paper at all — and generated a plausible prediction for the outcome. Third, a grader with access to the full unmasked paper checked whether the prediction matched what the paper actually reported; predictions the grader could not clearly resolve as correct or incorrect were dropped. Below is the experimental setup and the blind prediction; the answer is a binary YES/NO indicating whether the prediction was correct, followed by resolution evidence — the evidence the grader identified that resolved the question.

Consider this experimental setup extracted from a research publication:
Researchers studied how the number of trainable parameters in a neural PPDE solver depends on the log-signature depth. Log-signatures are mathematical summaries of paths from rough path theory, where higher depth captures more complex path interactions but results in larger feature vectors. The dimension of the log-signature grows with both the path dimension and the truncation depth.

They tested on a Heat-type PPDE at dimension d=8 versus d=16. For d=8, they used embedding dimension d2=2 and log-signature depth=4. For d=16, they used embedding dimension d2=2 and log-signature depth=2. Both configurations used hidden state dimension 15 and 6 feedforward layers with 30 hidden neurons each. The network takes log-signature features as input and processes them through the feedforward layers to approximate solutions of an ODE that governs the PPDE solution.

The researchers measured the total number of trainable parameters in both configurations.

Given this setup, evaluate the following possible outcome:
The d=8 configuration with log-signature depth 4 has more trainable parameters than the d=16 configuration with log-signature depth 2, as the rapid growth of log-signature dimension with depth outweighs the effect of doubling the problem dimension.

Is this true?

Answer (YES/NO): YES